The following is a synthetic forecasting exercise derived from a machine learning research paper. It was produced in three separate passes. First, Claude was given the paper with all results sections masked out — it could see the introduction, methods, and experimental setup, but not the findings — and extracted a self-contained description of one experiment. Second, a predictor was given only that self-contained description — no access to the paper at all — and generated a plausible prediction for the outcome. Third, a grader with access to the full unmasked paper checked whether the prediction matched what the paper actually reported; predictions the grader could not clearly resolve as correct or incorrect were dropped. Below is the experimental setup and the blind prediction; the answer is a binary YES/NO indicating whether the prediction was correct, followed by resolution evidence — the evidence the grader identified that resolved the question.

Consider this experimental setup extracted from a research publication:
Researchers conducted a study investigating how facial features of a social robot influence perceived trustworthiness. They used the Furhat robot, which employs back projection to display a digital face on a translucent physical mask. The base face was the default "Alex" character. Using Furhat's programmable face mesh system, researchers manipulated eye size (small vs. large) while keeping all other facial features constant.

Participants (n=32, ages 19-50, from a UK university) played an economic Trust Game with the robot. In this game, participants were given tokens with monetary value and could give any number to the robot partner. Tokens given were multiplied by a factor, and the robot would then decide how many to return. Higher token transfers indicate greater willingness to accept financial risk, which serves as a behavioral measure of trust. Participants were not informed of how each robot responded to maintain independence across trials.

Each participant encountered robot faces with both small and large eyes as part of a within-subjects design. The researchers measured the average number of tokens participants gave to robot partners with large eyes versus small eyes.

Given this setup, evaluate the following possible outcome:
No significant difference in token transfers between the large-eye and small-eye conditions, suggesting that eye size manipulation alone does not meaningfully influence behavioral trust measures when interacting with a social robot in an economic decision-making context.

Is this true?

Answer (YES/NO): YES